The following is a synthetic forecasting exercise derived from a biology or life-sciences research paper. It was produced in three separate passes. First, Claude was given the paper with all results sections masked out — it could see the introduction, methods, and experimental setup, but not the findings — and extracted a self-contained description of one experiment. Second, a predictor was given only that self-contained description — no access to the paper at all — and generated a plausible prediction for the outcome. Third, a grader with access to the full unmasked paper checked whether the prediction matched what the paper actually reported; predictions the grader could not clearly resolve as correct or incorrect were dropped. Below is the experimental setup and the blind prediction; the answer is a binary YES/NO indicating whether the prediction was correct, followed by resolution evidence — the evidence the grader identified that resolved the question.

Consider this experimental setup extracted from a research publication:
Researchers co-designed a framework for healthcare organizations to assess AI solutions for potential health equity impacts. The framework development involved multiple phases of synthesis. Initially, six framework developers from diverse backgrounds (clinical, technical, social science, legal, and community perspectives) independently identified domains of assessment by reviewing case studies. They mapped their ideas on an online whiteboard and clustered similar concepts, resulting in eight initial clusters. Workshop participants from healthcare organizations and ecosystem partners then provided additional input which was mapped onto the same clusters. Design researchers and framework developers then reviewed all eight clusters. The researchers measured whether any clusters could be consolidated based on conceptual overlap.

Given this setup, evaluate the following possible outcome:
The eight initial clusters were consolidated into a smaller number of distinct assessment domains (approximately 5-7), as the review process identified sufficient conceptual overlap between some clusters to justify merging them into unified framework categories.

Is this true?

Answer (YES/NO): YES